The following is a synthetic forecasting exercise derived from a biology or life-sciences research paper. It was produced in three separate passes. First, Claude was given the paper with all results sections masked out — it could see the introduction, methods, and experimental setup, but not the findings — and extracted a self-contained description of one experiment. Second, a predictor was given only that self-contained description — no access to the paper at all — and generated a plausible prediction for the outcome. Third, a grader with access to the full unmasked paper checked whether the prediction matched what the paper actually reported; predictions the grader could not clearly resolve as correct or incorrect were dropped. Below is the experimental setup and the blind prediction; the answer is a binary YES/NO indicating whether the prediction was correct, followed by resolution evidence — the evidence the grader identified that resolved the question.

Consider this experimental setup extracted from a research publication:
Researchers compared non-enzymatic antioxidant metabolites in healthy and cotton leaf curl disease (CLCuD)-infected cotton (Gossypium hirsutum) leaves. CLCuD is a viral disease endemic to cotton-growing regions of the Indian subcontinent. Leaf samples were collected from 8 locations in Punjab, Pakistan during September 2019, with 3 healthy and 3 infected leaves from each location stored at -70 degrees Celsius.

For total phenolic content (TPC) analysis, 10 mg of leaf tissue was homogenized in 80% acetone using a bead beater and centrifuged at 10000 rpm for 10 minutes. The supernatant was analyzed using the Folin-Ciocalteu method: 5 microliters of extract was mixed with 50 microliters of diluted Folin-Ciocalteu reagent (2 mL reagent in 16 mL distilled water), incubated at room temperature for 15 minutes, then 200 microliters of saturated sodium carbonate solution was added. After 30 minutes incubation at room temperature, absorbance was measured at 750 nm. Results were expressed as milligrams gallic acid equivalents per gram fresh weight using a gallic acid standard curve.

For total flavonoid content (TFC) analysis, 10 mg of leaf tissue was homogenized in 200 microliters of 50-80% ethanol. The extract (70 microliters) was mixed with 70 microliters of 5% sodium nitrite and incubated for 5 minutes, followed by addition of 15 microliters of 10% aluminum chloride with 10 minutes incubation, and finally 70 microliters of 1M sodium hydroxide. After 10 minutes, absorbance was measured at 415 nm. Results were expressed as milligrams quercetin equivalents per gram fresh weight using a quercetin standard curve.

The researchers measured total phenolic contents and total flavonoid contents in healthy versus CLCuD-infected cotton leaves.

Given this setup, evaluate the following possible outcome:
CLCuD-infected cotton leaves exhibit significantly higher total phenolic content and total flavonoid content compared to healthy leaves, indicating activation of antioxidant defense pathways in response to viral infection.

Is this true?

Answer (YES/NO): NO